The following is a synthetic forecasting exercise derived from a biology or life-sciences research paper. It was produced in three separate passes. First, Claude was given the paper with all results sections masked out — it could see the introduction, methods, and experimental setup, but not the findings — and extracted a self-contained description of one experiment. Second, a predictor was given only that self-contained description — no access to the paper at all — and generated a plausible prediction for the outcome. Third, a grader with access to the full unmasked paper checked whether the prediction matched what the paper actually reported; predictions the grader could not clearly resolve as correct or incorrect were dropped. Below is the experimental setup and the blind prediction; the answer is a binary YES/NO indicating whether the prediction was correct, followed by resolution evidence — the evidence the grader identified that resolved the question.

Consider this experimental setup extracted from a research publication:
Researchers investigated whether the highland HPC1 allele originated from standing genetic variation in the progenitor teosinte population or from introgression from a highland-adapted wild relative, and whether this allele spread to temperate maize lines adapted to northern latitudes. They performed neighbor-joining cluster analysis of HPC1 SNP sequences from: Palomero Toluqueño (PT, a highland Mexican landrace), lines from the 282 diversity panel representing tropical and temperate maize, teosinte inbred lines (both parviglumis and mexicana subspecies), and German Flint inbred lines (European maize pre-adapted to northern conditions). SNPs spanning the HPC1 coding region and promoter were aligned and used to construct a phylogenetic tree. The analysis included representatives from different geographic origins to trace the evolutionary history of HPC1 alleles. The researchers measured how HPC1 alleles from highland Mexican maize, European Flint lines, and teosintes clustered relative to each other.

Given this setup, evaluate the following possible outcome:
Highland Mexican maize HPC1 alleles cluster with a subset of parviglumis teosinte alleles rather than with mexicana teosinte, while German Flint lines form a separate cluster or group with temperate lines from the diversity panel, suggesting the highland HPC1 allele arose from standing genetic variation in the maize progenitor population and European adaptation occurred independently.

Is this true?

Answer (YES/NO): NO